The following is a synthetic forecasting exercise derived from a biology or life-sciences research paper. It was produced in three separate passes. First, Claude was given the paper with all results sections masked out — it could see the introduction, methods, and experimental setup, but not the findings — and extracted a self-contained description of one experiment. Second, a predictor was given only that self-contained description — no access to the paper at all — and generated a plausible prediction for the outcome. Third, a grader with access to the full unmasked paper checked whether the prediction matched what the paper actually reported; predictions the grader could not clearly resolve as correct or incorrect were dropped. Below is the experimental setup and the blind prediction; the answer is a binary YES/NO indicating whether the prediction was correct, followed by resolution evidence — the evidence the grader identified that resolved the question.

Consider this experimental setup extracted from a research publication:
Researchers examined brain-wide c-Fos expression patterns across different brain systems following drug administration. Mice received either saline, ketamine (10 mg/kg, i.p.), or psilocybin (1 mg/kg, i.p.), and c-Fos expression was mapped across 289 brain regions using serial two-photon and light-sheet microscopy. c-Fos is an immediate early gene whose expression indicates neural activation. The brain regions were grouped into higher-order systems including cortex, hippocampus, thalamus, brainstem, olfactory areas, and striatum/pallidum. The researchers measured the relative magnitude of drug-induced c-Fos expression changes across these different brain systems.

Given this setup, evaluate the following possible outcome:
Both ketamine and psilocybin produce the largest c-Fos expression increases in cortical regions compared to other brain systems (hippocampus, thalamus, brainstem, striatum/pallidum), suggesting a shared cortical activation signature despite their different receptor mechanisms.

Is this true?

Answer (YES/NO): NO